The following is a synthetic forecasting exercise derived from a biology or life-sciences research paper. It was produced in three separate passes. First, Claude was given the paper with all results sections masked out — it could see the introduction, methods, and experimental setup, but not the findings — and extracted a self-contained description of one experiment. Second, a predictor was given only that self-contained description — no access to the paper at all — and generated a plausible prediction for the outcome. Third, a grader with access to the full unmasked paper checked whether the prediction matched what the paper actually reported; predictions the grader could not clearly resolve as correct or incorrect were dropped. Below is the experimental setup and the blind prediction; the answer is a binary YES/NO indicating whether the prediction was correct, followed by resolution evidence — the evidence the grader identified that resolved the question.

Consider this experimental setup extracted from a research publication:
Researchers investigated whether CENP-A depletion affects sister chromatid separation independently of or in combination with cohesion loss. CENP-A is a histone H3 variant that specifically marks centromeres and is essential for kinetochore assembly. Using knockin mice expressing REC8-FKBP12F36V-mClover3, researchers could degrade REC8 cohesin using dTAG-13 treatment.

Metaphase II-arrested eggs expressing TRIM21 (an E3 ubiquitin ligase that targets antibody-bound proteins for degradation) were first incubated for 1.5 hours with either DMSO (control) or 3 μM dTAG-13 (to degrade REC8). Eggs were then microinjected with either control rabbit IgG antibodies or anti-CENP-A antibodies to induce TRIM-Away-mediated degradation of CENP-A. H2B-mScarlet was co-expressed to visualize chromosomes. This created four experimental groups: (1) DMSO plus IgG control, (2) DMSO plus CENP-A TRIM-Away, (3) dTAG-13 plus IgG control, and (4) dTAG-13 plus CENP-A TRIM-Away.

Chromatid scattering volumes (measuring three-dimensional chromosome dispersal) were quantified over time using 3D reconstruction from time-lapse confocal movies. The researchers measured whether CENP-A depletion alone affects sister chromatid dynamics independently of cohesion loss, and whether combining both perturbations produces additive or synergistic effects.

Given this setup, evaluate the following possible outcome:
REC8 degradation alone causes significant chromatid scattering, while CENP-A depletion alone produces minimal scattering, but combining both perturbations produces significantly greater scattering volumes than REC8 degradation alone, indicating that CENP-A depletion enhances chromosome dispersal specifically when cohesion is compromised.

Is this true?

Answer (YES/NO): NO